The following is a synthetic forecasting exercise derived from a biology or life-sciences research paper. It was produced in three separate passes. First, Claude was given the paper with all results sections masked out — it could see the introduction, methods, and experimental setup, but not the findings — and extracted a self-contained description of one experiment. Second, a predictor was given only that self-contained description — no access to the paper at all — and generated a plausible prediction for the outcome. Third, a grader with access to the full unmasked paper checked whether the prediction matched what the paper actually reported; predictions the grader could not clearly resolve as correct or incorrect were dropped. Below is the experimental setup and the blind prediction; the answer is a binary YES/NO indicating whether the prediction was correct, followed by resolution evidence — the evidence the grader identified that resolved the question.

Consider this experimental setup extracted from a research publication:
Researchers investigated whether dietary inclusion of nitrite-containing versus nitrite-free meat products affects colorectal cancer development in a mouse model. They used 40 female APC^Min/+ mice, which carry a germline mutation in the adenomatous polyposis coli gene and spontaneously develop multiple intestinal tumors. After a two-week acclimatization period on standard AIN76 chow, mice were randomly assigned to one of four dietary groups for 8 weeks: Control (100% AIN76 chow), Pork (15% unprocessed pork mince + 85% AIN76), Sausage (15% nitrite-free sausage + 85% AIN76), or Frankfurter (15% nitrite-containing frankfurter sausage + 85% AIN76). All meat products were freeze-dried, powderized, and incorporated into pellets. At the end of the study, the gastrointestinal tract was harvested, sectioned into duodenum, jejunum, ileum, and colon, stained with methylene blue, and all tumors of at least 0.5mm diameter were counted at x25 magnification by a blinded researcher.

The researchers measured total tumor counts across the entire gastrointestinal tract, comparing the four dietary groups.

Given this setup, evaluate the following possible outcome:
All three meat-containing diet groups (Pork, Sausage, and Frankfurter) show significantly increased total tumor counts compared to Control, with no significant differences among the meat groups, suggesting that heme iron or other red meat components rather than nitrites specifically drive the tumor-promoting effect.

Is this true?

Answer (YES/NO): NO